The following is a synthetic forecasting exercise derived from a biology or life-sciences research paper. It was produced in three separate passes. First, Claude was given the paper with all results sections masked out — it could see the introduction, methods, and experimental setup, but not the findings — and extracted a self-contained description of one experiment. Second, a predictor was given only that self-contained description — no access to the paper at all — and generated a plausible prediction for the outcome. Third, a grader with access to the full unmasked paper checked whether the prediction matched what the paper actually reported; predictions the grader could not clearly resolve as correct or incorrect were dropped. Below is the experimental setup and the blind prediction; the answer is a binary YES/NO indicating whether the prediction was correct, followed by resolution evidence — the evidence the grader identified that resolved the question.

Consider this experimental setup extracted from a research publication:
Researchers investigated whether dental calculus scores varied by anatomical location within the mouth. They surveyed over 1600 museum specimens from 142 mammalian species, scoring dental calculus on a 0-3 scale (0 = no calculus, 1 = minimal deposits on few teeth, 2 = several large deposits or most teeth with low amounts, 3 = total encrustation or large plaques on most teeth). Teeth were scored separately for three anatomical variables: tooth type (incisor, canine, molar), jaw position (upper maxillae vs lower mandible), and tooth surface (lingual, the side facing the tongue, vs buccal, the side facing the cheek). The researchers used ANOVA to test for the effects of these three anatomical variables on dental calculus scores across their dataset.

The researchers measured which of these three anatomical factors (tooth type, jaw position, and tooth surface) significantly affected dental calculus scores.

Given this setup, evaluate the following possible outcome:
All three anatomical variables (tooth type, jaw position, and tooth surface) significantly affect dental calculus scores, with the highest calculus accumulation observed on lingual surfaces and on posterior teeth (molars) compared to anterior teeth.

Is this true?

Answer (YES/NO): NO